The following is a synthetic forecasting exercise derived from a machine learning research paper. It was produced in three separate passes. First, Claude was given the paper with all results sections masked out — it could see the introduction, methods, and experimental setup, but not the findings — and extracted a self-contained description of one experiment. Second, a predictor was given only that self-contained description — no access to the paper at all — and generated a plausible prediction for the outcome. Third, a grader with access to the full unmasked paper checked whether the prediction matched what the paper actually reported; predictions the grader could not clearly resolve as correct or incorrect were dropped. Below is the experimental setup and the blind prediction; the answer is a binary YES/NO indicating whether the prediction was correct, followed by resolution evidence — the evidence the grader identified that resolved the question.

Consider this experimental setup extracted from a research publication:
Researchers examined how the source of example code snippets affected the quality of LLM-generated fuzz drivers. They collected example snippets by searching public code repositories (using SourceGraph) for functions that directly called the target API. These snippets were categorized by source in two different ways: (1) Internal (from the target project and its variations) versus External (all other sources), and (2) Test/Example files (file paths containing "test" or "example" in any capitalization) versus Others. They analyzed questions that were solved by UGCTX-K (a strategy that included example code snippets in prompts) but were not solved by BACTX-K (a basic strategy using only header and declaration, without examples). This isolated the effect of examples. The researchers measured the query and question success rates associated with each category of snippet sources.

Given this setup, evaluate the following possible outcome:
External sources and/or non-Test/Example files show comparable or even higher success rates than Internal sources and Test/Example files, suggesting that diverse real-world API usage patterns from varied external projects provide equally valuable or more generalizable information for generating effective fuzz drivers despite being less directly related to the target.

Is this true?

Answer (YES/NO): NO